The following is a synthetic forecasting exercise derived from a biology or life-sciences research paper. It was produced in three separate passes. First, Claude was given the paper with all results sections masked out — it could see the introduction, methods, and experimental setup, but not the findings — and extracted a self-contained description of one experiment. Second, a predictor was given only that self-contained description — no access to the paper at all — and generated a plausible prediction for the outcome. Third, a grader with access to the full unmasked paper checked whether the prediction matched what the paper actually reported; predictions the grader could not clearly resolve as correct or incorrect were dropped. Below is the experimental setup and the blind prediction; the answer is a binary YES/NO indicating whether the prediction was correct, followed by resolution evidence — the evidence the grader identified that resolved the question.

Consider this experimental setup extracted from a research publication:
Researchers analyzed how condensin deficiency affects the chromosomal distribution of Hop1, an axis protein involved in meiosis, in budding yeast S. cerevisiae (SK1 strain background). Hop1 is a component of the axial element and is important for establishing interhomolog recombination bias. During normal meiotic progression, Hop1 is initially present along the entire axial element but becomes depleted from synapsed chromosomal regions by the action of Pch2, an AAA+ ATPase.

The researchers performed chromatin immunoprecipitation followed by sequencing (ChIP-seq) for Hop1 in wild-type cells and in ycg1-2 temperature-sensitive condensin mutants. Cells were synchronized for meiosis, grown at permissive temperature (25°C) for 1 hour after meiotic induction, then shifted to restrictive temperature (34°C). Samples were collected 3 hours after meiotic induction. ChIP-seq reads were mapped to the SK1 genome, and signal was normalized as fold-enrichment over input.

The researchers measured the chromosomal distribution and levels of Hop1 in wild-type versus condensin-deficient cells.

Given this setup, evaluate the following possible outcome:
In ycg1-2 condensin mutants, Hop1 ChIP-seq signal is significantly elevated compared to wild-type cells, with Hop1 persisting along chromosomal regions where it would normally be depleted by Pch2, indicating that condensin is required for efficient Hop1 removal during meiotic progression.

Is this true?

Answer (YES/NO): NO